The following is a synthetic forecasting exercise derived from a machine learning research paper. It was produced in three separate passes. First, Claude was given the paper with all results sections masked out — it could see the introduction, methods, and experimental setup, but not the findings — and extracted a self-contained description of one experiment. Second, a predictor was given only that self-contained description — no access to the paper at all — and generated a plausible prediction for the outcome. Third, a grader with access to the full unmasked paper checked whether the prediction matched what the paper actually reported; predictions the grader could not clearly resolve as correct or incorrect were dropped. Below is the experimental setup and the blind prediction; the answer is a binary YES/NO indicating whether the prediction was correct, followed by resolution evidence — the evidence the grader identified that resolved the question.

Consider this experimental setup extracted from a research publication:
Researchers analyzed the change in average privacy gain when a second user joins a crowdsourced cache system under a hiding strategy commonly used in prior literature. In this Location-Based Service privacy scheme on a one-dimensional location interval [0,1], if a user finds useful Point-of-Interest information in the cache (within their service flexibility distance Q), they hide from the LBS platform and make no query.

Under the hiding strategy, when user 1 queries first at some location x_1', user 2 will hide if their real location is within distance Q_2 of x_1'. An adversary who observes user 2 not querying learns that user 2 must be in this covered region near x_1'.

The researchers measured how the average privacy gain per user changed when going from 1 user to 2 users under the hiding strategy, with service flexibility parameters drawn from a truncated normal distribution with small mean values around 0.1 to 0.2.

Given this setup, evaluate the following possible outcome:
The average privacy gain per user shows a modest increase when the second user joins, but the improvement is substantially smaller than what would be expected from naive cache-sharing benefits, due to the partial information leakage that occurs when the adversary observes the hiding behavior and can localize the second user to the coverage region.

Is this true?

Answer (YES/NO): NO